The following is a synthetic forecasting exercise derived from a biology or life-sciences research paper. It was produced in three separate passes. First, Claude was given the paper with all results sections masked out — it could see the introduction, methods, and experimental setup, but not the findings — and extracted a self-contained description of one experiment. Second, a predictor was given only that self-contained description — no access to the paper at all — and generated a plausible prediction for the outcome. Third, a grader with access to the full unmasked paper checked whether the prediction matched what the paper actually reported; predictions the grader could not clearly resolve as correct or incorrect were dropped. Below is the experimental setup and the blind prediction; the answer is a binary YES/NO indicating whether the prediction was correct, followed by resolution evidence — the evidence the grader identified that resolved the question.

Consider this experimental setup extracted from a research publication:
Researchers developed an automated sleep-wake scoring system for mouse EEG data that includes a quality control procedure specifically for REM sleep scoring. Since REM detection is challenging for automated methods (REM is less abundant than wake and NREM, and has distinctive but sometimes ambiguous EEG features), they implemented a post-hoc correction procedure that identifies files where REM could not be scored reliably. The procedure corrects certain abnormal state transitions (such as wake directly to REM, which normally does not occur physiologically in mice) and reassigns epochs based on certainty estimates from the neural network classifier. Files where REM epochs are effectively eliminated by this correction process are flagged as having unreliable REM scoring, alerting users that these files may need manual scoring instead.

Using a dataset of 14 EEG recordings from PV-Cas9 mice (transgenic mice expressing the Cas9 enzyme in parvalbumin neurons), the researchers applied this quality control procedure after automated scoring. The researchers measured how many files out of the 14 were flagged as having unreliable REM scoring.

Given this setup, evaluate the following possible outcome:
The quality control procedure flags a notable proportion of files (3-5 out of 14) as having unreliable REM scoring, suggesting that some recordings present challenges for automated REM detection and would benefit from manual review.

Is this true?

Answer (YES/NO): YES